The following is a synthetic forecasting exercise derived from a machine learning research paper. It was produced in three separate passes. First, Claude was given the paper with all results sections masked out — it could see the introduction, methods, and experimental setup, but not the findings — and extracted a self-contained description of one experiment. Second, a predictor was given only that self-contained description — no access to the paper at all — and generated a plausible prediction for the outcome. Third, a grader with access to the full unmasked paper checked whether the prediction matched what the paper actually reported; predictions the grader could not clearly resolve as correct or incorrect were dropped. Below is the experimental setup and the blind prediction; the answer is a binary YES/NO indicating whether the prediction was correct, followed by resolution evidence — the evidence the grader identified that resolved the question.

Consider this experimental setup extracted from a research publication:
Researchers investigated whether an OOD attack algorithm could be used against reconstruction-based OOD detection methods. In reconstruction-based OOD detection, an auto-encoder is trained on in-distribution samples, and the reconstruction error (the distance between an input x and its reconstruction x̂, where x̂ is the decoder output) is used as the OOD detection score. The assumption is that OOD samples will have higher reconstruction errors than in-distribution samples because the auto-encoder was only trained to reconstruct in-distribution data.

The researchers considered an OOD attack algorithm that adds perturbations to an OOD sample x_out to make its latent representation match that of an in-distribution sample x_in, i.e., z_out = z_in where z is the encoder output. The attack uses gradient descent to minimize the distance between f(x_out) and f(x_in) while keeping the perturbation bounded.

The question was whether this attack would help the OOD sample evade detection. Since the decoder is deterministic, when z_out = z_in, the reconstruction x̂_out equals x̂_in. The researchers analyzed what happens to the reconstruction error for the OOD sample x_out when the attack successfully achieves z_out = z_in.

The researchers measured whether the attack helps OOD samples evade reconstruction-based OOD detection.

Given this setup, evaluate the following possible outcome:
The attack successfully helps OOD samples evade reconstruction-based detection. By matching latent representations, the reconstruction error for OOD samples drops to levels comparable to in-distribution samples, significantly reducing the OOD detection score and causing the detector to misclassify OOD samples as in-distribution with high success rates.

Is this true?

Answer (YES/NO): NO